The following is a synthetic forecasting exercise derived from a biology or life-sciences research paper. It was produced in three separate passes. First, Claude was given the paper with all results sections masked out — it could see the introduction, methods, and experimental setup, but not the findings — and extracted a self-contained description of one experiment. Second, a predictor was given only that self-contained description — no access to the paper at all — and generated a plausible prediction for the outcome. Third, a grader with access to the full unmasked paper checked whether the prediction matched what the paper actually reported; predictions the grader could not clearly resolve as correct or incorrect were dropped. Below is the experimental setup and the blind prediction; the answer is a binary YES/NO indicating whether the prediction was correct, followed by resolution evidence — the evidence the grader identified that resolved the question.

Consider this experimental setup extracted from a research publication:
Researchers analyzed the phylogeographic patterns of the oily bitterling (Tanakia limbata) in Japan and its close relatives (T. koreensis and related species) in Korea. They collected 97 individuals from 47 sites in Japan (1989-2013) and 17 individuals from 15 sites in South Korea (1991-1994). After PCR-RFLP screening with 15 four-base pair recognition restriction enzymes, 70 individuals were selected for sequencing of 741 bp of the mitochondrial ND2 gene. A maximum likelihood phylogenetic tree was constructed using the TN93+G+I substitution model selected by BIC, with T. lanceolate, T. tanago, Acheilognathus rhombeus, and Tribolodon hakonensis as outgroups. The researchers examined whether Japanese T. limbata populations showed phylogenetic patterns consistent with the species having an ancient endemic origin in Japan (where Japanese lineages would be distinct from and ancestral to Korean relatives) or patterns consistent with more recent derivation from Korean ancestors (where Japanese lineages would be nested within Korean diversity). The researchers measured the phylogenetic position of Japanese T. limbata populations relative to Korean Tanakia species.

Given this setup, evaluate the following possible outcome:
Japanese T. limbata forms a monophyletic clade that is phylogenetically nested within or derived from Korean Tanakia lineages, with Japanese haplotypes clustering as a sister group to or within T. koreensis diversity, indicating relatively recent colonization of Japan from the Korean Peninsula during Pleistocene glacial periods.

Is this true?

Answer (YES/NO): NO